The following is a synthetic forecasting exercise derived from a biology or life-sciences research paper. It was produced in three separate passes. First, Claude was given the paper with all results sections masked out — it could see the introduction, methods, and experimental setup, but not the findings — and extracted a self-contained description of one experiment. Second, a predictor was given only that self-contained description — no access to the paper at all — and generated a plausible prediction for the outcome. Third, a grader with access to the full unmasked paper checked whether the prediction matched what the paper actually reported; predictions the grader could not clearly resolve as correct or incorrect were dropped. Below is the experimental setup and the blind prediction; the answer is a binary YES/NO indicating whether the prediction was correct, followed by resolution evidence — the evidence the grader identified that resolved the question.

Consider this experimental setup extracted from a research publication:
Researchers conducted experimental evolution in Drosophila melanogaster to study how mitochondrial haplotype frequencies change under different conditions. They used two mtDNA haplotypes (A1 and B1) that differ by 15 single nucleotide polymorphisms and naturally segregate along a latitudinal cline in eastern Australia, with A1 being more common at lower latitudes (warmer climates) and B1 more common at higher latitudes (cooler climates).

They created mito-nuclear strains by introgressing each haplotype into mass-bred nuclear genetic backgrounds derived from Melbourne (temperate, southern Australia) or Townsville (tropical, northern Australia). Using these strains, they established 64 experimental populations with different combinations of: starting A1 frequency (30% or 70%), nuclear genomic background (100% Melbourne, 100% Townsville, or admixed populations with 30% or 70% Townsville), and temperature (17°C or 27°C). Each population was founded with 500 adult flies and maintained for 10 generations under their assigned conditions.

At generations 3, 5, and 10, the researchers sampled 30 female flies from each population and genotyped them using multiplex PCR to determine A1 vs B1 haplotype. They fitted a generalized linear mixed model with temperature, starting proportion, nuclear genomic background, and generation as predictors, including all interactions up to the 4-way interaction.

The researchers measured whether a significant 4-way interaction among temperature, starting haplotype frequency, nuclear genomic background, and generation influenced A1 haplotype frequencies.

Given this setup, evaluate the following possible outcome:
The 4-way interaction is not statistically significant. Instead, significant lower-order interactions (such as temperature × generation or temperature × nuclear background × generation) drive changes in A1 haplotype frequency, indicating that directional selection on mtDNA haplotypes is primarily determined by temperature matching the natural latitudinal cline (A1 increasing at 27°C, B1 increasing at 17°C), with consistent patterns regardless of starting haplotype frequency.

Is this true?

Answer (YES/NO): NO